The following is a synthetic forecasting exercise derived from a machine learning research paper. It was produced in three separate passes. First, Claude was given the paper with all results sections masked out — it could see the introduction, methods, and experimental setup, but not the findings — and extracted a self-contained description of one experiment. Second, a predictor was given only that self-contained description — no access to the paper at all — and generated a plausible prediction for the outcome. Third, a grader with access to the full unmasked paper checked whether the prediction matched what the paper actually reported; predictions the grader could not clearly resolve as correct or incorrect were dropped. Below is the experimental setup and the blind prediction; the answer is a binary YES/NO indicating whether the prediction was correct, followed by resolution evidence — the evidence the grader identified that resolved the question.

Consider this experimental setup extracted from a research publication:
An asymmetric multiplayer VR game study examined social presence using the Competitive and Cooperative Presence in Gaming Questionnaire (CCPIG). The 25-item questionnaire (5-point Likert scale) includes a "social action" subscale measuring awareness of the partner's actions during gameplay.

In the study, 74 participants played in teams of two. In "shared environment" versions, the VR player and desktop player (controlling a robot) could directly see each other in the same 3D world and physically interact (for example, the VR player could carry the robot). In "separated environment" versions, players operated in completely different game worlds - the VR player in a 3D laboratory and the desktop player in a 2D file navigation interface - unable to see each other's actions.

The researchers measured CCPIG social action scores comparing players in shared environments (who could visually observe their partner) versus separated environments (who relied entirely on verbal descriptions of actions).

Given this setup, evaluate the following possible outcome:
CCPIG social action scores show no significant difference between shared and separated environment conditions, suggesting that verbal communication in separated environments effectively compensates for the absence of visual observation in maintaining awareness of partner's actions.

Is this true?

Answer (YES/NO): YES